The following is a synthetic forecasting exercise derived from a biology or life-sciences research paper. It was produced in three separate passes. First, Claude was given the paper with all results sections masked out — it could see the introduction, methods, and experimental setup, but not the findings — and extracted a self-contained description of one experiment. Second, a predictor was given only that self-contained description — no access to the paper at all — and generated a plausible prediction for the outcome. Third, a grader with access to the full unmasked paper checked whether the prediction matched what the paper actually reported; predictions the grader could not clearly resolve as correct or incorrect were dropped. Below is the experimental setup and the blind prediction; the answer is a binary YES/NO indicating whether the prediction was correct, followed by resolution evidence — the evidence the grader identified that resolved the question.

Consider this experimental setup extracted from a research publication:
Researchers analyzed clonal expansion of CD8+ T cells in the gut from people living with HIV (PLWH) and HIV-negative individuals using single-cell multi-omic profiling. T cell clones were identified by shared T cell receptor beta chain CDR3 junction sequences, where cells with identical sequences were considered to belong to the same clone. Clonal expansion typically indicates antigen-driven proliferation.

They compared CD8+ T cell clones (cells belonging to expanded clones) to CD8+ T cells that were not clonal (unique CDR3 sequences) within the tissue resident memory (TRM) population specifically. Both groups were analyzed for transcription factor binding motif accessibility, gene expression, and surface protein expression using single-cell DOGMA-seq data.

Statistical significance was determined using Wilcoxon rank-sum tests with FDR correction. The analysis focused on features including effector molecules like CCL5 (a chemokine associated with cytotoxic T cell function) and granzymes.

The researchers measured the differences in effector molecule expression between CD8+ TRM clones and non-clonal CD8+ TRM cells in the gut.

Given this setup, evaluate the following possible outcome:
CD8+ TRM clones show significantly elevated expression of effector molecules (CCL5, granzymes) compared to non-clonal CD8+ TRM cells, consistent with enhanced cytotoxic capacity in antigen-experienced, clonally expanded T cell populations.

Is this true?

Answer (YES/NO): YES